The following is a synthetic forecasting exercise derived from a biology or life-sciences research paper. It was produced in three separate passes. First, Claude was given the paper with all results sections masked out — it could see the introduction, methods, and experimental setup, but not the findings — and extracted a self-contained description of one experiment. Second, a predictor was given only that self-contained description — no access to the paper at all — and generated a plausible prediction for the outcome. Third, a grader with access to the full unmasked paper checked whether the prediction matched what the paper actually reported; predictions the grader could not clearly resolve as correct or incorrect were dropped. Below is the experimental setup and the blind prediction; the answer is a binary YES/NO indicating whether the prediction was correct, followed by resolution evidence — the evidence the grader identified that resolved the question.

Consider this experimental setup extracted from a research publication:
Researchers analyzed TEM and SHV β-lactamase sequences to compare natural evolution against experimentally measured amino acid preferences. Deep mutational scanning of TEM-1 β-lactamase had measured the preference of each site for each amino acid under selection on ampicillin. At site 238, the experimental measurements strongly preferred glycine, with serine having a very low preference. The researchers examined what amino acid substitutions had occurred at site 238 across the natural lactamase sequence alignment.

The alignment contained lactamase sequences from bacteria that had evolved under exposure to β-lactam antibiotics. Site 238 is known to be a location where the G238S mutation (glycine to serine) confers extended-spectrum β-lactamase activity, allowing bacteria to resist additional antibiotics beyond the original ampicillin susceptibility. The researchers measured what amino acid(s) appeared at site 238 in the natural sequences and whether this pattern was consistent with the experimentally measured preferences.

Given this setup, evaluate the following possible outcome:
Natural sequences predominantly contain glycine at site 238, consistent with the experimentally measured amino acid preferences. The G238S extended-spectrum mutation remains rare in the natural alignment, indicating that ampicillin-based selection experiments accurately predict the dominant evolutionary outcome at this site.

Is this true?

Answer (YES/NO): NO